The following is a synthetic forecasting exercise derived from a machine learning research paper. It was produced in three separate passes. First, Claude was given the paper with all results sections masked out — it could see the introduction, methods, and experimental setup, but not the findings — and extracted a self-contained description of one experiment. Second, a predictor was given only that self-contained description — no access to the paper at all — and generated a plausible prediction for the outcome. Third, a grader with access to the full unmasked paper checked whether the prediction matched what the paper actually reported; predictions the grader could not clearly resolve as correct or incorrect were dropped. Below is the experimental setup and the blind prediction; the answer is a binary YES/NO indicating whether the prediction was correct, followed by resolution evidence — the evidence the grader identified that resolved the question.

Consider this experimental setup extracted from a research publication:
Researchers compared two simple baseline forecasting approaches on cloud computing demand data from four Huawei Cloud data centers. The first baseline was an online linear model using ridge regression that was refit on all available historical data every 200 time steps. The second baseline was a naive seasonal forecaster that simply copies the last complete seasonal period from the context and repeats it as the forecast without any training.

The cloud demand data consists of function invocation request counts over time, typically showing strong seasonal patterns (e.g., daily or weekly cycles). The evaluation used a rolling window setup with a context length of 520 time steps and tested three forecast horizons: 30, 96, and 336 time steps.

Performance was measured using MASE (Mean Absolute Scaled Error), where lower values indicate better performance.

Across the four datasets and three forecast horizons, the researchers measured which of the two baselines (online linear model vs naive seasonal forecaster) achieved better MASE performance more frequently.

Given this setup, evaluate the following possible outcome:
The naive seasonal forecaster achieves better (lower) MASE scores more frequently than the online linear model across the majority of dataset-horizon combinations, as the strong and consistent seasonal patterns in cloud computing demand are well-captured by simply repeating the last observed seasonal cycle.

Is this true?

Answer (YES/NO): YES